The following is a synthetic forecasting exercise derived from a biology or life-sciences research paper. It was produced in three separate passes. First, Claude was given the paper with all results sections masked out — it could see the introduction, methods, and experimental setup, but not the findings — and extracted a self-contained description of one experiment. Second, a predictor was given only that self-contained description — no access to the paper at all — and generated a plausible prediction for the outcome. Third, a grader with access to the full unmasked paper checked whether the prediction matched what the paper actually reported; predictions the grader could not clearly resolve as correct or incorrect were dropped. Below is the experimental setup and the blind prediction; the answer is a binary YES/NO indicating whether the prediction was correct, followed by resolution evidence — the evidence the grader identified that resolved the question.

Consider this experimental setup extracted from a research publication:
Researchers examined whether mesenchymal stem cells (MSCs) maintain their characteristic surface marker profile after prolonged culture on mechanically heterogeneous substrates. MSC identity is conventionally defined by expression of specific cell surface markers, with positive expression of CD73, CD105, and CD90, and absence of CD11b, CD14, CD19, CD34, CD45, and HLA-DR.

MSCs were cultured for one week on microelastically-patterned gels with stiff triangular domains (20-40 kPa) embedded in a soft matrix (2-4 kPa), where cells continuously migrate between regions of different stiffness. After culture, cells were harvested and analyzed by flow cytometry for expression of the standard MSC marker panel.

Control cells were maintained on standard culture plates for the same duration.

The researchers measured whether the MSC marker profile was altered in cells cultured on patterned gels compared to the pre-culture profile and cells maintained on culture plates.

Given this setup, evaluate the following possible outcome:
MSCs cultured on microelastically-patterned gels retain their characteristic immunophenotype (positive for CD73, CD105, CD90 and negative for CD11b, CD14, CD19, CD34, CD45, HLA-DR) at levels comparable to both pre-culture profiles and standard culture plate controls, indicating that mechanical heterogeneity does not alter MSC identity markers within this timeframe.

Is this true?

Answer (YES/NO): YES